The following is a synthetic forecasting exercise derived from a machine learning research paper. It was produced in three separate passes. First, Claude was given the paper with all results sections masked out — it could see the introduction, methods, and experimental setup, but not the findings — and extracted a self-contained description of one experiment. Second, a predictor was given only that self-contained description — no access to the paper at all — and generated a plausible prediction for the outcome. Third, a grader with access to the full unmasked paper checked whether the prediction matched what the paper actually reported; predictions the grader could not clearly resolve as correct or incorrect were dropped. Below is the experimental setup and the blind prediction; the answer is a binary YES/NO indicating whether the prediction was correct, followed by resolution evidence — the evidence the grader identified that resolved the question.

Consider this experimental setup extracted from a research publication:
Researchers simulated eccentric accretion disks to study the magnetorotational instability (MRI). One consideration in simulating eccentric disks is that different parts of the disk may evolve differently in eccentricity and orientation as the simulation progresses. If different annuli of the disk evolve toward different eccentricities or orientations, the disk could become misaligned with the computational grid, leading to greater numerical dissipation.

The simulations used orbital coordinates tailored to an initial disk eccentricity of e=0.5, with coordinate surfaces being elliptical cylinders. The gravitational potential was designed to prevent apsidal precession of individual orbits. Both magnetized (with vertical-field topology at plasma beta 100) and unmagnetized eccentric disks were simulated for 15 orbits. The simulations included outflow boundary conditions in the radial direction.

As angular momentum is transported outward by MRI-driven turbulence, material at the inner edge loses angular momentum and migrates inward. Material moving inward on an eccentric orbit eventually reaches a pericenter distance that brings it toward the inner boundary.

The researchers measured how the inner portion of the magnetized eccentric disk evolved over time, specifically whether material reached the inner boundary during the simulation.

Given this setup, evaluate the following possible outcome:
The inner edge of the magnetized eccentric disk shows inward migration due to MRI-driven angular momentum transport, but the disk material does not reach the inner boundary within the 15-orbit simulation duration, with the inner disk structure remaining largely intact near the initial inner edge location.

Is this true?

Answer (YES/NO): NO